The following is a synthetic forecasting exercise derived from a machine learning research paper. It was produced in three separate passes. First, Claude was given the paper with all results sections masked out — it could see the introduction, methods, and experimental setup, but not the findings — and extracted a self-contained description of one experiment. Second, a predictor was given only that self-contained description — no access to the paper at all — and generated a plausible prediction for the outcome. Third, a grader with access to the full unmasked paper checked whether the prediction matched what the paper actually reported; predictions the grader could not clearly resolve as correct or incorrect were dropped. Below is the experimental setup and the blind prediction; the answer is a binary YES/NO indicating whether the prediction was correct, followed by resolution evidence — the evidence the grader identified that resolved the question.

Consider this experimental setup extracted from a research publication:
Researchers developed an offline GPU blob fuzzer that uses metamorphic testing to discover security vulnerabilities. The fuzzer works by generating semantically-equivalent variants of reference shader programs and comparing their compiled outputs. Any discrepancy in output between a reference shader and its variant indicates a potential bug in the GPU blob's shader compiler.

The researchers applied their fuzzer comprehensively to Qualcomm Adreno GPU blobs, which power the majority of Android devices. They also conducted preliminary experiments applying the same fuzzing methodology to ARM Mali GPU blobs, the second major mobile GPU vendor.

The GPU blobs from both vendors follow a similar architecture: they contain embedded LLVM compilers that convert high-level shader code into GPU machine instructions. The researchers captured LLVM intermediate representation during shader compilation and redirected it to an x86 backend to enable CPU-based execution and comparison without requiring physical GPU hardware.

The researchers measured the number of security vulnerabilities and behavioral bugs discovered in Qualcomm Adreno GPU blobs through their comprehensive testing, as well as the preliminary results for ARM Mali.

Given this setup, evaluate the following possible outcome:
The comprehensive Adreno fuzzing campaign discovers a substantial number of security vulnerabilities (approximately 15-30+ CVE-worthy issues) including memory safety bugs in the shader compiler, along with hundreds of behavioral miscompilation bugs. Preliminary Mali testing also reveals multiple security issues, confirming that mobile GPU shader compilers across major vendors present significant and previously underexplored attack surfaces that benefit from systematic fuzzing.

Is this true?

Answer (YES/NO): NO